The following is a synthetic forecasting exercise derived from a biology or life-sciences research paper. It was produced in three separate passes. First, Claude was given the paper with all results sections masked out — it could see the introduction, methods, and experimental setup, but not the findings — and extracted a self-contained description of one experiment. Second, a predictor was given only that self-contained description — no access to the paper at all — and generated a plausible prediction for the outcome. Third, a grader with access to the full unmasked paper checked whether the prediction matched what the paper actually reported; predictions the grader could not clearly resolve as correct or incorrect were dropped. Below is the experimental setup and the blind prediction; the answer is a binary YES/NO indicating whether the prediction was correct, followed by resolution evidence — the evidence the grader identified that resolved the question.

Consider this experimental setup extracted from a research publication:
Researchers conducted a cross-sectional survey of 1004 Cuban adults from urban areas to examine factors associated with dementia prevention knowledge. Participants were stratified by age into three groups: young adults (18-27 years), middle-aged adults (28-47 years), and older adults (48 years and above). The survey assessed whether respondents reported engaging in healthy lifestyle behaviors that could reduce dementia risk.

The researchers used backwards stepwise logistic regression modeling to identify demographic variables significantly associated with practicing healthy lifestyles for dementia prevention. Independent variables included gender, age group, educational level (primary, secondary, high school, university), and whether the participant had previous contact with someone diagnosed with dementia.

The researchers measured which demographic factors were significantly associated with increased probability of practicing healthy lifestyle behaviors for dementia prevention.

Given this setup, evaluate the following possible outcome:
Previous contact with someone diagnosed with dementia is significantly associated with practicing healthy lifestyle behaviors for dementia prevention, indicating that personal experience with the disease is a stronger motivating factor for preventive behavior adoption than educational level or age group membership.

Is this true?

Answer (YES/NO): NO